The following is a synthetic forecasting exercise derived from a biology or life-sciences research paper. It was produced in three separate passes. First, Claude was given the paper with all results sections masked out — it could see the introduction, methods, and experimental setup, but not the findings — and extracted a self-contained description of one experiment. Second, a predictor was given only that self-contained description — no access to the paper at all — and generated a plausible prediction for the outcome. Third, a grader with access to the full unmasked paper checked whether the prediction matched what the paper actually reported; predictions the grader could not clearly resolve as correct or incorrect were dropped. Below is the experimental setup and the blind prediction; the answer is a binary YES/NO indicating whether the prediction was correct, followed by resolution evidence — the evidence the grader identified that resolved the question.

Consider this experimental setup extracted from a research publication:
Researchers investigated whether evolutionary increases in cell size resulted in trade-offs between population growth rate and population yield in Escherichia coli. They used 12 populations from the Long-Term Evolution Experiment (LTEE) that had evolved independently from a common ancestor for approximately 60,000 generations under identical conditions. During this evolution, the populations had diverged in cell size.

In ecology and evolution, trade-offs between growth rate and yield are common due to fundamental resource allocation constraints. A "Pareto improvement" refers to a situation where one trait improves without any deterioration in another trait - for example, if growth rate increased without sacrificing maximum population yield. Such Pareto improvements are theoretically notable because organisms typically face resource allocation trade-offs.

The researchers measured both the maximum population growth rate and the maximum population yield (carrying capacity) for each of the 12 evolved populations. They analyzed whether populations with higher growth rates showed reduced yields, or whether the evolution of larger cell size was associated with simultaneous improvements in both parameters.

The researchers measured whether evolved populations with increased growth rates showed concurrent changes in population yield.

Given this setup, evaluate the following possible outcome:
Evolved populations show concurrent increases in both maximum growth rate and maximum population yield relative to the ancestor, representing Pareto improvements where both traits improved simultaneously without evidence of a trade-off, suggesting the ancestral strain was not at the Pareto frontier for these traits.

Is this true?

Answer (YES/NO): YES